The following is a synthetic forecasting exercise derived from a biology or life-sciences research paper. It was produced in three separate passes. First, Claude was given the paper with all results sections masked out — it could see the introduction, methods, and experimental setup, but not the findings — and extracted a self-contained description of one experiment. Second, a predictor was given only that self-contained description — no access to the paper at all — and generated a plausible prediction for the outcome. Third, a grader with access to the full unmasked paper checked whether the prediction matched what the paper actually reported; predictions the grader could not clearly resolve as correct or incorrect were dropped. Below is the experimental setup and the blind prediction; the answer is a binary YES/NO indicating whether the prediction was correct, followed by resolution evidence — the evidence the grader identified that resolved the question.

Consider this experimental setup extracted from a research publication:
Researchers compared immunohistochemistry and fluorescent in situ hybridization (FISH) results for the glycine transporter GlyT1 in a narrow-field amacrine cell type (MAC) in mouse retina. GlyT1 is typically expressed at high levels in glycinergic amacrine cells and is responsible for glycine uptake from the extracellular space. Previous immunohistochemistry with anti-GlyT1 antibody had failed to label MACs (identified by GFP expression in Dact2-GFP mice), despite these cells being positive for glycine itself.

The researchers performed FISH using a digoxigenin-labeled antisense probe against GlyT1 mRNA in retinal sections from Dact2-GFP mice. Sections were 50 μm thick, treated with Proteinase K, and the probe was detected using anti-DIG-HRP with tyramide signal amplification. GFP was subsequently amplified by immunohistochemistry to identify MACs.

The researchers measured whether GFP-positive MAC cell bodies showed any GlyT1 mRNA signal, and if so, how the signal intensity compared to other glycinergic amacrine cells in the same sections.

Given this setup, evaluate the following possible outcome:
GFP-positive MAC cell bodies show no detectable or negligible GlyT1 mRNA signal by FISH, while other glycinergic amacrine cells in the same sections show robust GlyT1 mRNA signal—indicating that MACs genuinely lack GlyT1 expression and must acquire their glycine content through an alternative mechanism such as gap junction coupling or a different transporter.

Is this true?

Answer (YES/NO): NO